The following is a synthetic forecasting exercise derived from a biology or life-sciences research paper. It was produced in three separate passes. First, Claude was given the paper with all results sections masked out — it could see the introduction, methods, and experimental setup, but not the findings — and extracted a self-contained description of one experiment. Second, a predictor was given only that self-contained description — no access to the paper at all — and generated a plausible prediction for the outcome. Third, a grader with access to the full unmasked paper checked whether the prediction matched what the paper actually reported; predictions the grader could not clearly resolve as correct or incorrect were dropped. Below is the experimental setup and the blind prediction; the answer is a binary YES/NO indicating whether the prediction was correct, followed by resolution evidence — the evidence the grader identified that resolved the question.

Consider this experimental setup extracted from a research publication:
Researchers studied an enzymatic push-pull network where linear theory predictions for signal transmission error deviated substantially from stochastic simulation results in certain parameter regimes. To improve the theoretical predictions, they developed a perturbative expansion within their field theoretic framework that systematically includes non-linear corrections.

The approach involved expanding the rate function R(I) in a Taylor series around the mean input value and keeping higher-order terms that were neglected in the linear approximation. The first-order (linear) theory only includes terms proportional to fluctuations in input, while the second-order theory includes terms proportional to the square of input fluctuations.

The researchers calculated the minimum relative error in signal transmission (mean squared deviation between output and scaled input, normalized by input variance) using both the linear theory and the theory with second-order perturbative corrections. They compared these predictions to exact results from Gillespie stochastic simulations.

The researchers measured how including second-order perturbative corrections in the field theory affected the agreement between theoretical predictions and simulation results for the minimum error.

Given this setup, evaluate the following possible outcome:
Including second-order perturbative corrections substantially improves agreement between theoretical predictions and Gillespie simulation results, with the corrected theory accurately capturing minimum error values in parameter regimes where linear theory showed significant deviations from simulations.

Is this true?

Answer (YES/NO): NO